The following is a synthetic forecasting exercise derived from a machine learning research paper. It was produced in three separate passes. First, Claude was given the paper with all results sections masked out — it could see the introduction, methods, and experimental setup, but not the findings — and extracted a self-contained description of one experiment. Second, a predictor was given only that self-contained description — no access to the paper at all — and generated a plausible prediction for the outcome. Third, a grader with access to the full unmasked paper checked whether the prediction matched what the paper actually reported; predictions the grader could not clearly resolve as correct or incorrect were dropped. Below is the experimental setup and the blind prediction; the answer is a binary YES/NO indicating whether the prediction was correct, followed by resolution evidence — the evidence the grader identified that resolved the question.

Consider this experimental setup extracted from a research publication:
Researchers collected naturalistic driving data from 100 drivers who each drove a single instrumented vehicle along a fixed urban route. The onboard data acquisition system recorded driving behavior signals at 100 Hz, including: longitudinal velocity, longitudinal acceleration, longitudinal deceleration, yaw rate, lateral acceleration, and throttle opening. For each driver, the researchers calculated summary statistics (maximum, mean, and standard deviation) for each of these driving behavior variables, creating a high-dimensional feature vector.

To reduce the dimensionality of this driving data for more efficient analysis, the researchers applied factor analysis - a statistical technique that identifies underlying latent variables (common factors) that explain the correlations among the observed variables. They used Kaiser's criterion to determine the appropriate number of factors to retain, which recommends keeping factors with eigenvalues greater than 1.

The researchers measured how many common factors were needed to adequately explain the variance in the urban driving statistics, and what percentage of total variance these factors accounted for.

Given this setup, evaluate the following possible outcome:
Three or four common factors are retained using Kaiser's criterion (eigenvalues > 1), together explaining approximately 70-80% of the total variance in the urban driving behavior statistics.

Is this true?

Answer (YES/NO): NO